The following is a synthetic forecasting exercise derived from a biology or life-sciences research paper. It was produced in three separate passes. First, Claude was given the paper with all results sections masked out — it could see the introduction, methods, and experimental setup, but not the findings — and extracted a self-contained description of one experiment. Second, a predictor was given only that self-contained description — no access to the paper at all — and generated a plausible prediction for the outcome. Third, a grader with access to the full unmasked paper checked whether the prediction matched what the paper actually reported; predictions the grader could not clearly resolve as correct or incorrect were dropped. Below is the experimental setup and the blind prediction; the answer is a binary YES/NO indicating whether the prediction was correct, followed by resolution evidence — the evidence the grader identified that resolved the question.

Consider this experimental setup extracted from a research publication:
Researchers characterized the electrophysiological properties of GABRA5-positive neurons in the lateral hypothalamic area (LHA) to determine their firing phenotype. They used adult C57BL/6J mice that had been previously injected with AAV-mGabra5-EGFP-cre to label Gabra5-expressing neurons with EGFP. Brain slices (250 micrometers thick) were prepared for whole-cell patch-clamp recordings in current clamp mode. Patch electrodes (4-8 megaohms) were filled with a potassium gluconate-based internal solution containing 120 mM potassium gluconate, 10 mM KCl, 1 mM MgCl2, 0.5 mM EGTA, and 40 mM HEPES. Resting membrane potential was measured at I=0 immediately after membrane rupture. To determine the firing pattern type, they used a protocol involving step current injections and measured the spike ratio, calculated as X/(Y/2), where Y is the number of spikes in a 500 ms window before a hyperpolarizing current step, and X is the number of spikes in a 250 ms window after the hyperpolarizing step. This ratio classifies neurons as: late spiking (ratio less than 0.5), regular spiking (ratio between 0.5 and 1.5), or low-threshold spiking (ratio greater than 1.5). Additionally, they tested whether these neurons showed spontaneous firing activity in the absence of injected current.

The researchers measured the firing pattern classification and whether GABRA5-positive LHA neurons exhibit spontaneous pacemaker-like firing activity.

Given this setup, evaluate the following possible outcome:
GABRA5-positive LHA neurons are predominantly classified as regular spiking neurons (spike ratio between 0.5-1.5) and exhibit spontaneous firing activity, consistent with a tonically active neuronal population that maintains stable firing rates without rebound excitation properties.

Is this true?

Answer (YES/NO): NO